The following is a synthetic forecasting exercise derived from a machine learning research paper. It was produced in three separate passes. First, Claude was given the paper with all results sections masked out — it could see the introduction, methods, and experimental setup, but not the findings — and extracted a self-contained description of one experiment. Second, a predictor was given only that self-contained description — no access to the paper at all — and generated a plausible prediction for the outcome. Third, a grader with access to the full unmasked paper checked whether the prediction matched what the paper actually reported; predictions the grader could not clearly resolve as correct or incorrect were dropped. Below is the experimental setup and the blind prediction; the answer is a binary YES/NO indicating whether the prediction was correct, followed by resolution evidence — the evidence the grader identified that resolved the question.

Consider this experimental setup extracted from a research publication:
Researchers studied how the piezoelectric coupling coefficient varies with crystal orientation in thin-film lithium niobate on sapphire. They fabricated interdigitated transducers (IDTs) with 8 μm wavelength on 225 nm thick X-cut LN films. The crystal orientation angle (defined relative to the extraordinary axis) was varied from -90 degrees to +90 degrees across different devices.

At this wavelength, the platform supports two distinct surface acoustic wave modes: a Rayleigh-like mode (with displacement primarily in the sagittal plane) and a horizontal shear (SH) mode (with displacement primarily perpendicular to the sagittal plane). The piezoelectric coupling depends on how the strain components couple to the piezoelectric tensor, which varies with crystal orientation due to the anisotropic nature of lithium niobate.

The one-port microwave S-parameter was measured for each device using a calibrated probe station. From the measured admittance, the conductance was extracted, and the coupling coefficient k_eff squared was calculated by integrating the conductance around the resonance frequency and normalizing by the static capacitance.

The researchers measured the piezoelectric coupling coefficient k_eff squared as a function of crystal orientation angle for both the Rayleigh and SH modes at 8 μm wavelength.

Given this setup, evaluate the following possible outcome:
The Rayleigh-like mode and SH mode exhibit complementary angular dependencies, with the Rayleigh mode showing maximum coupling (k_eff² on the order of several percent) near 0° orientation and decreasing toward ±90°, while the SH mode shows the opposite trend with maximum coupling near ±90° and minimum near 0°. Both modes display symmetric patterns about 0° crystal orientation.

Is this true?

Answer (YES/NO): NO